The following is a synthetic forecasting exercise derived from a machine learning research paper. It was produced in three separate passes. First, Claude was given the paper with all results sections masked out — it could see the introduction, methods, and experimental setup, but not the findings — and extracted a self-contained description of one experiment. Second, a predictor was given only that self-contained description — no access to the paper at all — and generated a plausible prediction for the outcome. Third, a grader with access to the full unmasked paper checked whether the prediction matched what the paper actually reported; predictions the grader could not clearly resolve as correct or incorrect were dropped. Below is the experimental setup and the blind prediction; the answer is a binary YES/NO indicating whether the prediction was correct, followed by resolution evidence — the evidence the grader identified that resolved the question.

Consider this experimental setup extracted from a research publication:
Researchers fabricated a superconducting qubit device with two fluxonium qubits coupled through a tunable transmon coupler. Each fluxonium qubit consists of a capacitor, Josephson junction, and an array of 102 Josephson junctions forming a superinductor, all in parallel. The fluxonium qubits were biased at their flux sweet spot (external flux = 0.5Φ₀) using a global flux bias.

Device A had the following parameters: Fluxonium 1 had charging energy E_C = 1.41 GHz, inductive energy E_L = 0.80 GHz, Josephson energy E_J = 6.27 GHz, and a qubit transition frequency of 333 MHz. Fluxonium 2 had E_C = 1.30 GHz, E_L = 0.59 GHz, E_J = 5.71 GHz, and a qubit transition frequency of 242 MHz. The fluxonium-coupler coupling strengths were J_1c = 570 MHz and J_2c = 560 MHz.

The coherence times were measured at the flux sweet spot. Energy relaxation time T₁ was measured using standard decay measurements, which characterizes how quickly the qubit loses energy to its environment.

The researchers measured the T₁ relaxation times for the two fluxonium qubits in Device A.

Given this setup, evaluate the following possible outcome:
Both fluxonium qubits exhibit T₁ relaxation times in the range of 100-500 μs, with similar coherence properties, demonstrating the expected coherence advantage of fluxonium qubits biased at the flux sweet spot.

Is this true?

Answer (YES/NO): NO